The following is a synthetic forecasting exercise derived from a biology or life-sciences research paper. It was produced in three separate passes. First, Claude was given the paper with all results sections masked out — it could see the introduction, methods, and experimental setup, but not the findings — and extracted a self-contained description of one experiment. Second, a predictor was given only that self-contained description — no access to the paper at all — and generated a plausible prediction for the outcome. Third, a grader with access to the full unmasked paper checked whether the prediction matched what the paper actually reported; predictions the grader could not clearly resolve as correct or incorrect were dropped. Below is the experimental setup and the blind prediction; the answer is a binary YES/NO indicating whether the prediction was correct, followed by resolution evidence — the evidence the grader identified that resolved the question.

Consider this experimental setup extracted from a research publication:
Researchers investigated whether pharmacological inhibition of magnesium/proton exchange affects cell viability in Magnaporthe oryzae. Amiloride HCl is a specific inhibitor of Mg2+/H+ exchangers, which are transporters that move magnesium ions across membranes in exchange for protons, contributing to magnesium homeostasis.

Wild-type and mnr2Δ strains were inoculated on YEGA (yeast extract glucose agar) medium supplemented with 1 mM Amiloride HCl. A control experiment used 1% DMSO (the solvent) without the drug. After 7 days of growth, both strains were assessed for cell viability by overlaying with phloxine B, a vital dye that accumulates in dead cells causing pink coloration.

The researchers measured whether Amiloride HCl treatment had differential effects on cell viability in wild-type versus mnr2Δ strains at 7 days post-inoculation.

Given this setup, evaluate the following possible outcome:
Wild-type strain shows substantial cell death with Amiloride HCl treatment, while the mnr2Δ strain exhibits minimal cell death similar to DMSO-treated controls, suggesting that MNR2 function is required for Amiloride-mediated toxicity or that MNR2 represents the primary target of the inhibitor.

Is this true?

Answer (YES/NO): NO